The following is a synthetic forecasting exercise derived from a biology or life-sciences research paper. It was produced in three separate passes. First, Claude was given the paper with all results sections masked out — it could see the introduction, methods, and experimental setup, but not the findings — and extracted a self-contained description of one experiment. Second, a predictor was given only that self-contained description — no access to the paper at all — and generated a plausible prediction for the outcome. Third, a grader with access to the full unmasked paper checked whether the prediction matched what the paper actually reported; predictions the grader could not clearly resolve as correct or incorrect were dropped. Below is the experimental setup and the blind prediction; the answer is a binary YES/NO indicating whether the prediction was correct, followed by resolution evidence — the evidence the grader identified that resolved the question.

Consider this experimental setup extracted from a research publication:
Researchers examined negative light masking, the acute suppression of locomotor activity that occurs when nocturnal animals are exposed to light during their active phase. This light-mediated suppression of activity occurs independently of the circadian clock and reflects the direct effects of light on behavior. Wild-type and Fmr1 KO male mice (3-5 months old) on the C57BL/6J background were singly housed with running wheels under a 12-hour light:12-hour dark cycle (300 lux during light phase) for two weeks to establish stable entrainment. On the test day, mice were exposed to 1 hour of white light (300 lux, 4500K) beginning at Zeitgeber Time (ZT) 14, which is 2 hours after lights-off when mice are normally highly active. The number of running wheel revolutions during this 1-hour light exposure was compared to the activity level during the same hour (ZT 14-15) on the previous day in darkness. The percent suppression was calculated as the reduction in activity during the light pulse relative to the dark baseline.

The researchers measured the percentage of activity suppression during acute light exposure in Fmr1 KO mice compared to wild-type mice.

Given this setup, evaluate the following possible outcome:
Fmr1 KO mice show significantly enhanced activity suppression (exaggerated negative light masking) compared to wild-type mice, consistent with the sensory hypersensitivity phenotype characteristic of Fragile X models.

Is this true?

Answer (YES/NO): NO